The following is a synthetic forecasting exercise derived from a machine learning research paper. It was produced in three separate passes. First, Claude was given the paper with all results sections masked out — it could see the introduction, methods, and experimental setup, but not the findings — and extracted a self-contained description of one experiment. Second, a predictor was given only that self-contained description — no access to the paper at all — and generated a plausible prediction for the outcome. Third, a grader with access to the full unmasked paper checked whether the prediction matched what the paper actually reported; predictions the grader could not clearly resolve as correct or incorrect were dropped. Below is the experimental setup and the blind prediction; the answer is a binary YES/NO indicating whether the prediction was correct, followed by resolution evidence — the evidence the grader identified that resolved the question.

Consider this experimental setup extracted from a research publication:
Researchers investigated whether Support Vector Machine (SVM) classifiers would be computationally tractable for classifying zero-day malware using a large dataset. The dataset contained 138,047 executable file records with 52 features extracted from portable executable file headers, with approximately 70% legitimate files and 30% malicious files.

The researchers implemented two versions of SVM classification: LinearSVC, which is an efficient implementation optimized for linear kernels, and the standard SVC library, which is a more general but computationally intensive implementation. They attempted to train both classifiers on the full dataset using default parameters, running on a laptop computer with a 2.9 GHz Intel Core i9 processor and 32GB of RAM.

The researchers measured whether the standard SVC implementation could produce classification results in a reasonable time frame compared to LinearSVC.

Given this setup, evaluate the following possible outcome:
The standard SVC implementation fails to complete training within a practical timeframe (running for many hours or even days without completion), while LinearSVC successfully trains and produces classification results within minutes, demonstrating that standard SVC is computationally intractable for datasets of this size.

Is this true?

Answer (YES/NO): YES